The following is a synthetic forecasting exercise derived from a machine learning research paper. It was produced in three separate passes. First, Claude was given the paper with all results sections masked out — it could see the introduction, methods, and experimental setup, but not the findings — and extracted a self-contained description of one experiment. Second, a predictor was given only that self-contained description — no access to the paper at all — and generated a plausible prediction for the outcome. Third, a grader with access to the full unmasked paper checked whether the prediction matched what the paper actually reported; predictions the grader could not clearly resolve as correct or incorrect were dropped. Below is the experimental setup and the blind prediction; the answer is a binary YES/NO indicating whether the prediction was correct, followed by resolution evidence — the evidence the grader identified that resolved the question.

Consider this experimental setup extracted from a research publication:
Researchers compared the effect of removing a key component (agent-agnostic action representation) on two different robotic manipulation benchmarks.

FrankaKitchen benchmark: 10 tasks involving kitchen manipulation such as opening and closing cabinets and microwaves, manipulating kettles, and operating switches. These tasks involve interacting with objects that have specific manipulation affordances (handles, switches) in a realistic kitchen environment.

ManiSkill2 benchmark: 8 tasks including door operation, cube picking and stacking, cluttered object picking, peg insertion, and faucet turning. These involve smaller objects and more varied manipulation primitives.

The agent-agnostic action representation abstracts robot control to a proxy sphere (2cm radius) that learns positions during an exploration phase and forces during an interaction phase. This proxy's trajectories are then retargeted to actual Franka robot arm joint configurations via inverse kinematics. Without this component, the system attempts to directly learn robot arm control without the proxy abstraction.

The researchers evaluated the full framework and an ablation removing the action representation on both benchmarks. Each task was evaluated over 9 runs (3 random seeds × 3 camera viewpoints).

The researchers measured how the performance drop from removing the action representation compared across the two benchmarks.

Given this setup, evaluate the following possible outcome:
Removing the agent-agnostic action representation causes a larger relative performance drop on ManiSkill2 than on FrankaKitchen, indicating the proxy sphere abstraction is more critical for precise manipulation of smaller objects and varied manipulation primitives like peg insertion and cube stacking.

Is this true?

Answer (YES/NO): YES